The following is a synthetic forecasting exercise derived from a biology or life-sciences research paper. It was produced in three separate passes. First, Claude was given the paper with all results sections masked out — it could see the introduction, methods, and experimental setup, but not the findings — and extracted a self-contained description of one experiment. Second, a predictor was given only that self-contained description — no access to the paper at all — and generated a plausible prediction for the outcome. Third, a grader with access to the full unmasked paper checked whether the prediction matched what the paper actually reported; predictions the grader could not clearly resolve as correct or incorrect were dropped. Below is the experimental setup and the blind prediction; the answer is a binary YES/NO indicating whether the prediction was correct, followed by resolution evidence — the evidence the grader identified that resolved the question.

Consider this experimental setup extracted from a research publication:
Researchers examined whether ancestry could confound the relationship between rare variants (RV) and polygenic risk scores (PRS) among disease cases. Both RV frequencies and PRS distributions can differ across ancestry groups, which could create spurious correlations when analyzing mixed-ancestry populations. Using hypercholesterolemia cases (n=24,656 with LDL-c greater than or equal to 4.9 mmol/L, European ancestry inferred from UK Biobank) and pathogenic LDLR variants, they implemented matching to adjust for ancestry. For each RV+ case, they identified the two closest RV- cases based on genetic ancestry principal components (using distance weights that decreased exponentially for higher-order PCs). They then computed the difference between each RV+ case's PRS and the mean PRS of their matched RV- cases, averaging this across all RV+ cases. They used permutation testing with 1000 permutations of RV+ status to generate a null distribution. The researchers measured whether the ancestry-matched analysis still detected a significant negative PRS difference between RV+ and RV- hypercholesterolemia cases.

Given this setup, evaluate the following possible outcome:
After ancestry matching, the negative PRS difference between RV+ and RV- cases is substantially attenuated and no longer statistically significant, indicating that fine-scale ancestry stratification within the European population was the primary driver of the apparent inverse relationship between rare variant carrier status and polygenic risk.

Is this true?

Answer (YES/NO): NO